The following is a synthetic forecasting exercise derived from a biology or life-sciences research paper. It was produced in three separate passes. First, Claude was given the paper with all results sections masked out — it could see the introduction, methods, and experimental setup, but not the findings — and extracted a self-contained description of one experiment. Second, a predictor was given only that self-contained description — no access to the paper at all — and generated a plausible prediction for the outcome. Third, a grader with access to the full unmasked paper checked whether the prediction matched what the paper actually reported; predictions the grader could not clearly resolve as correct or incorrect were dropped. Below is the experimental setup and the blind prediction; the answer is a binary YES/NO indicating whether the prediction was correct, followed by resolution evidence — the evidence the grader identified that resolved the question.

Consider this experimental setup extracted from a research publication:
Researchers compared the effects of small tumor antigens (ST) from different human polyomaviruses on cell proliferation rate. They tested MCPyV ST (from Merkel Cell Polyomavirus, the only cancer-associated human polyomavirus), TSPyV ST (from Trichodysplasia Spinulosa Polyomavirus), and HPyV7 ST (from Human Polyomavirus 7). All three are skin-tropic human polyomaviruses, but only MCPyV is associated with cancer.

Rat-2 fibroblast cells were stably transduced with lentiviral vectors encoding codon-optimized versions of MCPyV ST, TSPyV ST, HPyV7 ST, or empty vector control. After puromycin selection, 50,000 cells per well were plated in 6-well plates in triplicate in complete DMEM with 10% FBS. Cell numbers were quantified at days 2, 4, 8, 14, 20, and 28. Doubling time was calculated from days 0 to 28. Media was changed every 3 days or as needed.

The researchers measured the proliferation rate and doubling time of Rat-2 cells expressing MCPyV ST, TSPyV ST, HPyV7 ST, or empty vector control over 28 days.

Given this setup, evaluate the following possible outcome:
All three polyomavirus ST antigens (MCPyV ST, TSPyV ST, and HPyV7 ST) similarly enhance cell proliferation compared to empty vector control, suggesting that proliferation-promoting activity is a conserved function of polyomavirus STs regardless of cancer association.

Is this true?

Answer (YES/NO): NO